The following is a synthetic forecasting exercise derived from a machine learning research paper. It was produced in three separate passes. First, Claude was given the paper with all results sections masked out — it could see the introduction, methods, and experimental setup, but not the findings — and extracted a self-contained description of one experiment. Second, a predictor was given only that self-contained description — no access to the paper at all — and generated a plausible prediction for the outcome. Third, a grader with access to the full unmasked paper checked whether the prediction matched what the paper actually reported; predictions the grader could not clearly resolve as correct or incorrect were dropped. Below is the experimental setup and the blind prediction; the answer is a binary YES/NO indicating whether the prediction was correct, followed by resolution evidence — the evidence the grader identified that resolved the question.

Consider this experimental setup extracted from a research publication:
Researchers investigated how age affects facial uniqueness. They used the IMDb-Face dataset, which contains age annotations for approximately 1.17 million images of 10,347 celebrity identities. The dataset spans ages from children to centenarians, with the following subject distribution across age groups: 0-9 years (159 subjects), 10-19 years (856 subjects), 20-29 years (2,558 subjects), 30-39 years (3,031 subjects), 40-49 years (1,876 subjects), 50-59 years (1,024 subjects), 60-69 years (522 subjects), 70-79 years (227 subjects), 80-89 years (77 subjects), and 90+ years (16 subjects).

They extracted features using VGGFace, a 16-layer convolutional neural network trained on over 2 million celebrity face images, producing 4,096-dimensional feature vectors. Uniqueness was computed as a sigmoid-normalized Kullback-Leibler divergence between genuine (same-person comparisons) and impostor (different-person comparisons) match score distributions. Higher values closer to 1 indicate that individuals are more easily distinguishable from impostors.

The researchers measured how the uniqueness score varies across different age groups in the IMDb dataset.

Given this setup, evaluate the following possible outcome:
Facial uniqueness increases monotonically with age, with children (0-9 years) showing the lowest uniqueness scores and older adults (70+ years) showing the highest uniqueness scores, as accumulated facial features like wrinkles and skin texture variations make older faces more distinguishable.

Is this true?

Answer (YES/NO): NO